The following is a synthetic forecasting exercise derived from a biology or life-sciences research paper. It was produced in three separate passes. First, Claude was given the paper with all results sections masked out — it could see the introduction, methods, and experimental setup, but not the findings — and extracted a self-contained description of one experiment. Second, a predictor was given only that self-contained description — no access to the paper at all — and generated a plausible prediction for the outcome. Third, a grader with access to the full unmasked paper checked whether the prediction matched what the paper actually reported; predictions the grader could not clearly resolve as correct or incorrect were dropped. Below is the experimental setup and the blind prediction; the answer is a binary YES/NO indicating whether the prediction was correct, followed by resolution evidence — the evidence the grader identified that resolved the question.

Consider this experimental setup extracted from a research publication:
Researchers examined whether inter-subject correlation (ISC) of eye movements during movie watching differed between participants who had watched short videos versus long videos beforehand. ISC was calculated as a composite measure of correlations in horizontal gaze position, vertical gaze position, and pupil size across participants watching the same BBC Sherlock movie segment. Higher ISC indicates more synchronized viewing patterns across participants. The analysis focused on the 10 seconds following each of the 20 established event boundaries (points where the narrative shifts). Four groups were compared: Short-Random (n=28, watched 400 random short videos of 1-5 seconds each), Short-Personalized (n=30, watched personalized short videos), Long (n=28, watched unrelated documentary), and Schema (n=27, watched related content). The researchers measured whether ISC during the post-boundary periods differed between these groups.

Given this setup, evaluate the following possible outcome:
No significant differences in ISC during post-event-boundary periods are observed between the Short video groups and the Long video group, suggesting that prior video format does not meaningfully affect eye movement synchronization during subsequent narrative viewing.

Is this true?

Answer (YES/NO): NO